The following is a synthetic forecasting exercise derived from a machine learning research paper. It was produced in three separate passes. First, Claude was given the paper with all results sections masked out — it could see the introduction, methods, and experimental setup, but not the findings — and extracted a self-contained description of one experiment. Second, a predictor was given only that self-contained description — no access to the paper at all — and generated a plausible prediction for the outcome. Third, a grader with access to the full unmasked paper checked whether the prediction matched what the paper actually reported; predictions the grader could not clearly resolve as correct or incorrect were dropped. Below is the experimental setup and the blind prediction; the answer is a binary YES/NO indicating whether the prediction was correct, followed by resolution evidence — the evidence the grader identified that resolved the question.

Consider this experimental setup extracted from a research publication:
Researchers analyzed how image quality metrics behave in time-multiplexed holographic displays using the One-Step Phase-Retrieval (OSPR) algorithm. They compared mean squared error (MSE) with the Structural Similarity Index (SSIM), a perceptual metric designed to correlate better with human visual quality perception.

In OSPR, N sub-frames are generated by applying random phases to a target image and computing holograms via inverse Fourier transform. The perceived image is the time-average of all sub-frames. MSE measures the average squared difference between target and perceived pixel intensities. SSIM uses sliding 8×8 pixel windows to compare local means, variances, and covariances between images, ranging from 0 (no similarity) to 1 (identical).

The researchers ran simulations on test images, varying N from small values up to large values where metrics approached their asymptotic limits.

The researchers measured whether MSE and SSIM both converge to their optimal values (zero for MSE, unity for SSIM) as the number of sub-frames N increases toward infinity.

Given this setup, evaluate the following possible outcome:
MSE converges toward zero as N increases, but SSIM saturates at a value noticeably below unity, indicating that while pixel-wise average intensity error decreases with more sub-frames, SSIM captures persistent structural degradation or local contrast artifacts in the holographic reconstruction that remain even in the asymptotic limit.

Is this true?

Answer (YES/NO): NO